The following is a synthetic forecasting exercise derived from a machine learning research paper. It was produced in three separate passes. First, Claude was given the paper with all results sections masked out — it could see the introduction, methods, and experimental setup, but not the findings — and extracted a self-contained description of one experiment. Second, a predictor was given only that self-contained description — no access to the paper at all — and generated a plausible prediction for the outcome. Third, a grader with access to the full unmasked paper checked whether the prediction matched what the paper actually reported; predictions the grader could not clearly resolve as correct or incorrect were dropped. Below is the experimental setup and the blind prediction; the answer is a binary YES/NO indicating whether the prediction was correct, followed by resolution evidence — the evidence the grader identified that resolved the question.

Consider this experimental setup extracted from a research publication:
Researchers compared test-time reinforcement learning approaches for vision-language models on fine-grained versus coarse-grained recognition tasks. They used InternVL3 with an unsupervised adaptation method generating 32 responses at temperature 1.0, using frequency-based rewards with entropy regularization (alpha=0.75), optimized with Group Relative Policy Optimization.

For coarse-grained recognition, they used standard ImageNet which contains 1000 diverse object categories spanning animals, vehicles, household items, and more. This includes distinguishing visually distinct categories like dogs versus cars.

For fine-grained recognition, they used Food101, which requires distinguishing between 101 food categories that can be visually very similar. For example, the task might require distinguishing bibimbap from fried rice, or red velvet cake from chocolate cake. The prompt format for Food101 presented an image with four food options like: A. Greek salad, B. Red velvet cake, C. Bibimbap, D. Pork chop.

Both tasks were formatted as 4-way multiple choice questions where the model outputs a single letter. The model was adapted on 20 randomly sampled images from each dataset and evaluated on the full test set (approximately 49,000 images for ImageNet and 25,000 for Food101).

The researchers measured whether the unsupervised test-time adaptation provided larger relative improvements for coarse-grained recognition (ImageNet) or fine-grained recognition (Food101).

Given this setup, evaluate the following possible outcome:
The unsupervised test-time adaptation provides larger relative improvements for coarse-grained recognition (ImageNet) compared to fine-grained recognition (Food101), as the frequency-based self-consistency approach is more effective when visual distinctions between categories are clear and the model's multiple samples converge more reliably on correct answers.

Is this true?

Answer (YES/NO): NO